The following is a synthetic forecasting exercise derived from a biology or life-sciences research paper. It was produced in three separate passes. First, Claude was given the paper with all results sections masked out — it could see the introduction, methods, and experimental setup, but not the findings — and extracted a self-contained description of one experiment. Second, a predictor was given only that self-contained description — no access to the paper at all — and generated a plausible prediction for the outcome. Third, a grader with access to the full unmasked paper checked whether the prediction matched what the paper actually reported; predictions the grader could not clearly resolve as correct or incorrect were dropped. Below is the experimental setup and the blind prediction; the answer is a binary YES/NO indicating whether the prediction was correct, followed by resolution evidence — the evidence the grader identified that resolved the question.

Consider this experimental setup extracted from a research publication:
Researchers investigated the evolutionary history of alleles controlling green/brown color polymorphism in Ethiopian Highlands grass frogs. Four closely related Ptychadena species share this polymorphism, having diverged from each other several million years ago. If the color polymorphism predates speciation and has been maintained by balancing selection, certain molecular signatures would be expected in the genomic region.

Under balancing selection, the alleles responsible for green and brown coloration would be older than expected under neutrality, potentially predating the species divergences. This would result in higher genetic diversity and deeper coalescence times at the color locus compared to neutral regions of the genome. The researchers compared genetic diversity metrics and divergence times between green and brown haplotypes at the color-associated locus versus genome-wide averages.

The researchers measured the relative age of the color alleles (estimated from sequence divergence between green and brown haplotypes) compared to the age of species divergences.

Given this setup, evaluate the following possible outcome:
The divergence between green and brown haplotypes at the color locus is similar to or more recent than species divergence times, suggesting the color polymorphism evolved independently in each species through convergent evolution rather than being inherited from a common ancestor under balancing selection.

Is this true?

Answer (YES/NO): NO